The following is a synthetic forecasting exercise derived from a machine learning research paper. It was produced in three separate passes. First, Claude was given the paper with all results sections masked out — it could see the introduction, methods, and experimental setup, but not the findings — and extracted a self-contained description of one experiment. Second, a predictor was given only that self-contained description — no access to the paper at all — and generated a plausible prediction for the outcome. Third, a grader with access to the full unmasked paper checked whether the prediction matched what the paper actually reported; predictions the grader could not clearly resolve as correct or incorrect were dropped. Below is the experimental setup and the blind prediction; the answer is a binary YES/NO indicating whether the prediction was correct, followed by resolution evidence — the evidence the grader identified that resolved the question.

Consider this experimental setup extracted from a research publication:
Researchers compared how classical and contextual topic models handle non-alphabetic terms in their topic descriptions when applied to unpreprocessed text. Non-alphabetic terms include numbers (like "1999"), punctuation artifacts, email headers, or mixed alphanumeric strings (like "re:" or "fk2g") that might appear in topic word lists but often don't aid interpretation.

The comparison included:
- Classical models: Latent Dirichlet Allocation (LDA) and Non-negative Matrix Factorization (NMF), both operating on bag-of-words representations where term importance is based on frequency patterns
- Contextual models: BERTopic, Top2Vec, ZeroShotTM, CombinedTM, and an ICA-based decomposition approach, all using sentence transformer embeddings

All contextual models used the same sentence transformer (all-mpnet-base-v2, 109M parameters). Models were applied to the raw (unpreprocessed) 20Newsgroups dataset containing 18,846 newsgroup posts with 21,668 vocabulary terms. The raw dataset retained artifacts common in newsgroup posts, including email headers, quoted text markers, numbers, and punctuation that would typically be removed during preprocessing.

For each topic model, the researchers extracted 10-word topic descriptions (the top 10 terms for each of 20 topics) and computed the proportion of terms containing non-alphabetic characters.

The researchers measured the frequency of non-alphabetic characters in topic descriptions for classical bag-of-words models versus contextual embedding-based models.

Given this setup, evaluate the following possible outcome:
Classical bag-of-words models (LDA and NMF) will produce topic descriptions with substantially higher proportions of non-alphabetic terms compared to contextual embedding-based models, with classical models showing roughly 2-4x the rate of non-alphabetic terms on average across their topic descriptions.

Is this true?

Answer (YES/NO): NO